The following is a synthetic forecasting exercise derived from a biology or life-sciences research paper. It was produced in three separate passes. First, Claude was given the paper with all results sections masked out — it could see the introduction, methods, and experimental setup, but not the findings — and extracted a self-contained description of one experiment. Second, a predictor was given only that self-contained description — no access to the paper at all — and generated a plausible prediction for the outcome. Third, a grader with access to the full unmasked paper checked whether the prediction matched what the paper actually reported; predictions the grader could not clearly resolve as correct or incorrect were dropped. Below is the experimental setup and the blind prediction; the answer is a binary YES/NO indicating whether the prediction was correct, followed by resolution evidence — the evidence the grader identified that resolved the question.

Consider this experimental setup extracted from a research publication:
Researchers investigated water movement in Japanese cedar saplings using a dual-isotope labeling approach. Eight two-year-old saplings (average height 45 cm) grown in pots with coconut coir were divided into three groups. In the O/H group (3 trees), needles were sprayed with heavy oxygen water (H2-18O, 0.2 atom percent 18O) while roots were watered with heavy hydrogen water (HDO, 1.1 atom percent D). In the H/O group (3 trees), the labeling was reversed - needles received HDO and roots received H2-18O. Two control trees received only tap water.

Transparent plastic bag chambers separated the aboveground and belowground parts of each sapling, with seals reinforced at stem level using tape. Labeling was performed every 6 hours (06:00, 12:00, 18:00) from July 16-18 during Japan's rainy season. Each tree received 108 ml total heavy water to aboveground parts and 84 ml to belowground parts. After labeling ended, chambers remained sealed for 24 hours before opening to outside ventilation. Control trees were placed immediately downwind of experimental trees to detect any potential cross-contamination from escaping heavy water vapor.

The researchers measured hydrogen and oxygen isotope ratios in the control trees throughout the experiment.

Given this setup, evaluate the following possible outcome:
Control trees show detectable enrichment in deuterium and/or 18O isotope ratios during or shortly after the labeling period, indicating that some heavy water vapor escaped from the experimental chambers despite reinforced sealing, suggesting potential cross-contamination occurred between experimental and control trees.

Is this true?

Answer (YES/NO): NO